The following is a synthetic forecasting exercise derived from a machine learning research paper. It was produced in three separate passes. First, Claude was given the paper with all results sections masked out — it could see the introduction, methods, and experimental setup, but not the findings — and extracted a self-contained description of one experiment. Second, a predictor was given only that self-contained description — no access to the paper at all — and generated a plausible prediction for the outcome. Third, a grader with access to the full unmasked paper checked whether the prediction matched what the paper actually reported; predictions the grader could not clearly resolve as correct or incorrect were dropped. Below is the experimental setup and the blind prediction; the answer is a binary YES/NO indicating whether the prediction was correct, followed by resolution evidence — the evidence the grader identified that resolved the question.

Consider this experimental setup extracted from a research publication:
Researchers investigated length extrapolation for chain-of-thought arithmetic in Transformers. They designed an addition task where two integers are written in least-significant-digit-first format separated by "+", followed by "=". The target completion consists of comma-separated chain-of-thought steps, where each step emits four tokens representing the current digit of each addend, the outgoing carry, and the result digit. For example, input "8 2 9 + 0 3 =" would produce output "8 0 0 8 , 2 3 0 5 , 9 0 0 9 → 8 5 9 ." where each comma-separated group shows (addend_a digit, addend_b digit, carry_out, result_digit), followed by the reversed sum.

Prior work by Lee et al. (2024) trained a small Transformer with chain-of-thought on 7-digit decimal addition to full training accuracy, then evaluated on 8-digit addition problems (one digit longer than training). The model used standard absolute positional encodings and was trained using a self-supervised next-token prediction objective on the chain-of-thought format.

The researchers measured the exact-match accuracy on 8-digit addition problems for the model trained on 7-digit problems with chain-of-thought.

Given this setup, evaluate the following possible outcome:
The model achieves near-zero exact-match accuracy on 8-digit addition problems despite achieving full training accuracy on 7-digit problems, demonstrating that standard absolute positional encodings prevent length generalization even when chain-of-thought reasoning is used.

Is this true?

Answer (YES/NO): YES